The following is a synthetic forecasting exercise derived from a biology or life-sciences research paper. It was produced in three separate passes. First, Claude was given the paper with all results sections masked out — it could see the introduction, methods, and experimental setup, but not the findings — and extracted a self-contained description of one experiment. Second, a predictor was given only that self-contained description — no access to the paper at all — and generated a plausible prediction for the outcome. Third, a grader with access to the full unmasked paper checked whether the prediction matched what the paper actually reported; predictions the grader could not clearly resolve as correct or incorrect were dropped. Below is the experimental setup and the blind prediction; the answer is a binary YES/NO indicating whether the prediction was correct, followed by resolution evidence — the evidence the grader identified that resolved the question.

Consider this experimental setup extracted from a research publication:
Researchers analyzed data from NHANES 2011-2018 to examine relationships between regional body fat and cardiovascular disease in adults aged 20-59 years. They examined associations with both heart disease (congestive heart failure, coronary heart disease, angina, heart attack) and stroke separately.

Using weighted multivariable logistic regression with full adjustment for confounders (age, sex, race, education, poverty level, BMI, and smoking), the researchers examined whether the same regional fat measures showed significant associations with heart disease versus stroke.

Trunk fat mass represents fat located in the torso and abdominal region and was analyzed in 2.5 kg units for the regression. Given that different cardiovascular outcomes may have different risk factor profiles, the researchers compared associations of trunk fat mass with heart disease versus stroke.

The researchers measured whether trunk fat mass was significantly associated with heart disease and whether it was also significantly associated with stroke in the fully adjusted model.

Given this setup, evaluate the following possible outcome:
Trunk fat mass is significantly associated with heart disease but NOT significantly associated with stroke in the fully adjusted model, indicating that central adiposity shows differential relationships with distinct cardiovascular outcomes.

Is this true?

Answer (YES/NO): YES